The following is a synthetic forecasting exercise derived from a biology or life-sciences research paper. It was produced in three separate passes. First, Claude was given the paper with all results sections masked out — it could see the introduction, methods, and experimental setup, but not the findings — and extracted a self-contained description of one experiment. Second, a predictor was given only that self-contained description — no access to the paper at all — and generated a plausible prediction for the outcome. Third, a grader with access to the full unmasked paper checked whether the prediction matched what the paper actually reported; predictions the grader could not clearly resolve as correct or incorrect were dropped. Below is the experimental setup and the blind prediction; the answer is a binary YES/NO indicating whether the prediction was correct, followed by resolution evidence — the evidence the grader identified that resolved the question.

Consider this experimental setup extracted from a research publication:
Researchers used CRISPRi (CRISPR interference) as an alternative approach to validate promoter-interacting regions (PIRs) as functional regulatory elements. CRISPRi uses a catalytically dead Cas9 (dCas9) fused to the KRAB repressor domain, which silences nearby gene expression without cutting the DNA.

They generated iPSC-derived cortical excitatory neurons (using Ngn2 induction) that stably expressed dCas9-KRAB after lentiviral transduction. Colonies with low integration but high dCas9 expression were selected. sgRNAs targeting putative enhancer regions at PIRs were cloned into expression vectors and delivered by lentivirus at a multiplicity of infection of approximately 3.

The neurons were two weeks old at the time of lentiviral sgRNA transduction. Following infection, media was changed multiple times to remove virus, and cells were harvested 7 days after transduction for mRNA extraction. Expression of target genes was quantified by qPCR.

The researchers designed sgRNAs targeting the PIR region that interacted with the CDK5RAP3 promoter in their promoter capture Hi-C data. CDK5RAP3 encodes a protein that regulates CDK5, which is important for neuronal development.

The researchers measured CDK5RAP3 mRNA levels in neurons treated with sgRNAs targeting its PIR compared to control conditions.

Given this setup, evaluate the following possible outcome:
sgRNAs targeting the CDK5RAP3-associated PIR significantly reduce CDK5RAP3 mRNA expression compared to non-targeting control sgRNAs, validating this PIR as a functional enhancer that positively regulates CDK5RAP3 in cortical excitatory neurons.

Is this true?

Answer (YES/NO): YES